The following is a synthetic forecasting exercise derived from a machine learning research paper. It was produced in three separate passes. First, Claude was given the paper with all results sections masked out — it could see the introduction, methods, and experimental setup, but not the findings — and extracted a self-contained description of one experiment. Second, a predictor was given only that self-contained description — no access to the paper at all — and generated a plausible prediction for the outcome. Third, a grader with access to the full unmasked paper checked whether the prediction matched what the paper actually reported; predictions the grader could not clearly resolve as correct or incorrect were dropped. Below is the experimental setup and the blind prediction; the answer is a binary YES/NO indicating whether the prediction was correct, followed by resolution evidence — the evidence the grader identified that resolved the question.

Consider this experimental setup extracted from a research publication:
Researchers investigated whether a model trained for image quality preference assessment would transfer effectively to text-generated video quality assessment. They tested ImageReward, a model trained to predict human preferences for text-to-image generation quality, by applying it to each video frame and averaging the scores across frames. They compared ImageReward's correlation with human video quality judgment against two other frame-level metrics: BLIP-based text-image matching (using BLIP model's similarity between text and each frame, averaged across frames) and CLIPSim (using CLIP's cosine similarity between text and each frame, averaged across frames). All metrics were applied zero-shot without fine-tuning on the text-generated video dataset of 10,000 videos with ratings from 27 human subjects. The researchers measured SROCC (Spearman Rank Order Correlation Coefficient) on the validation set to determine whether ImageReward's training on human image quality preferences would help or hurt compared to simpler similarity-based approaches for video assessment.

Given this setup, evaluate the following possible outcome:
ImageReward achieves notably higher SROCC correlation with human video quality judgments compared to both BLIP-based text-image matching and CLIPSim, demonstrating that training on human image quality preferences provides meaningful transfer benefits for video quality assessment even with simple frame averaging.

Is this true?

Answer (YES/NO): NO